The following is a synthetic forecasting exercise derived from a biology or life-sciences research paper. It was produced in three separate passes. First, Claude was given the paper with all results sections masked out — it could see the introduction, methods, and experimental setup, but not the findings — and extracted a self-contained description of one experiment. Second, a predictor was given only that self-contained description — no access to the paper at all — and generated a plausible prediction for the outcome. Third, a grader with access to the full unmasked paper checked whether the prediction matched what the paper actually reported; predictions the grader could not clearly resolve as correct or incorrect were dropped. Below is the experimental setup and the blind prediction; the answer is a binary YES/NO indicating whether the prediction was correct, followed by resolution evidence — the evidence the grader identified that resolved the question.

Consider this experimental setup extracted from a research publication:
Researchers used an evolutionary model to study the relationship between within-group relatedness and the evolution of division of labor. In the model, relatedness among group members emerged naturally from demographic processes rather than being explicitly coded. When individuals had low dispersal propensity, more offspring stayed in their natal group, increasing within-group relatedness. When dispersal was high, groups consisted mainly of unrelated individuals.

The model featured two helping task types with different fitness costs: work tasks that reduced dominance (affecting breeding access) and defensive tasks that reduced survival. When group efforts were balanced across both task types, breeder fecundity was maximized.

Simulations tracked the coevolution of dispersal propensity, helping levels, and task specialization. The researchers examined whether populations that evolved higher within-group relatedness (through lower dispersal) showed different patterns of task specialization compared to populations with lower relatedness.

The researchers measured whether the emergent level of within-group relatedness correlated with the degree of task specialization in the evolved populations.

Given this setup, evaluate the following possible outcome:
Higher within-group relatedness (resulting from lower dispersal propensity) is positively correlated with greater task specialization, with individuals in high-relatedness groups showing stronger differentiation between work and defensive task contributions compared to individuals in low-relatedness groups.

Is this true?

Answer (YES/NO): NO